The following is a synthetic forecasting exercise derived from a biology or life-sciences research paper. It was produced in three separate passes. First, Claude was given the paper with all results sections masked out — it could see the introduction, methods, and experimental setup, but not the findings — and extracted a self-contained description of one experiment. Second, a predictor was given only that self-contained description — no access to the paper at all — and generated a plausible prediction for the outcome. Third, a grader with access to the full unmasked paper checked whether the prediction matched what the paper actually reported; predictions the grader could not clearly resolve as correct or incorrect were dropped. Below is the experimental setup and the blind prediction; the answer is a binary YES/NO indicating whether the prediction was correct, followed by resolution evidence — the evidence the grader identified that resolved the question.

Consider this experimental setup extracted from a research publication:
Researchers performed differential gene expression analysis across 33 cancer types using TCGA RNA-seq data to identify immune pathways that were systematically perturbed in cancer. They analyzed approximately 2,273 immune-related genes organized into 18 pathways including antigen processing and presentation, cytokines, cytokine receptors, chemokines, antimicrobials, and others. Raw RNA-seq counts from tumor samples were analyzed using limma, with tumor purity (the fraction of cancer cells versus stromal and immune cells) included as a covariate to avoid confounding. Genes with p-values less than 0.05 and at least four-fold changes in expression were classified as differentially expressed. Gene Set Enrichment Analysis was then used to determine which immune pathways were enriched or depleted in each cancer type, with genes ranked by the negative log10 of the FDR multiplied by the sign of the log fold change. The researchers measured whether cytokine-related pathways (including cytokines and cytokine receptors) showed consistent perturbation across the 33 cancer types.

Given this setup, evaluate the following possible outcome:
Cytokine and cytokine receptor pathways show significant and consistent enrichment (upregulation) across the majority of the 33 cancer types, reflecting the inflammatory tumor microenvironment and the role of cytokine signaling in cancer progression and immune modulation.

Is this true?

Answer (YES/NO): NO